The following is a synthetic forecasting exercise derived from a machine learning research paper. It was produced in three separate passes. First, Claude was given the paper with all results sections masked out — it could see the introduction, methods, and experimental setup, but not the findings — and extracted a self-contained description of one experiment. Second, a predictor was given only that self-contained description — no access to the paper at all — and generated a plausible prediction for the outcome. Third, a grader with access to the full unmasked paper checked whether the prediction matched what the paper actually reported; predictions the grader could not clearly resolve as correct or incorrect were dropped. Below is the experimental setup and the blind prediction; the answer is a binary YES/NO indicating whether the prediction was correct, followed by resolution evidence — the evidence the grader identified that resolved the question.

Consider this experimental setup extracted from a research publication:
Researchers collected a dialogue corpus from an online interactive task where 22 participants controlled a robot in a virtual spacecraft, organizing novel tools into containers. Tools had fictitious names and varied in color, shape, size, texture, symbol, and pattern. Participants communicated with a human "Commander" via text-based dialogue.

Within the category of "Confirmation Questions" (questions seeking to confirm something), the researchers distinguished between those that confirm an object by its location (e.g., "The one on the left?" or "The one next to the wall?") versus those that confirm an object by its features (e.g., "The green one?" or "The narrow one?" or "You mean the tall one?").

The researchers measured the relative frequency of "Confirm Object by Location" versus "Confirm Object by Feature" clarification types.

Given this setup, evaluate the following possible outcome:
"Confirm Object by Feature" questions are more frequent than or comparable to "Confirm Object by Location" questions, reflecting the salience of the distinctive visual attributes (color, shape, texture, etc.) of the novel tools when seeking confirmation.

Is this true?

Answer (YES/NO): YES